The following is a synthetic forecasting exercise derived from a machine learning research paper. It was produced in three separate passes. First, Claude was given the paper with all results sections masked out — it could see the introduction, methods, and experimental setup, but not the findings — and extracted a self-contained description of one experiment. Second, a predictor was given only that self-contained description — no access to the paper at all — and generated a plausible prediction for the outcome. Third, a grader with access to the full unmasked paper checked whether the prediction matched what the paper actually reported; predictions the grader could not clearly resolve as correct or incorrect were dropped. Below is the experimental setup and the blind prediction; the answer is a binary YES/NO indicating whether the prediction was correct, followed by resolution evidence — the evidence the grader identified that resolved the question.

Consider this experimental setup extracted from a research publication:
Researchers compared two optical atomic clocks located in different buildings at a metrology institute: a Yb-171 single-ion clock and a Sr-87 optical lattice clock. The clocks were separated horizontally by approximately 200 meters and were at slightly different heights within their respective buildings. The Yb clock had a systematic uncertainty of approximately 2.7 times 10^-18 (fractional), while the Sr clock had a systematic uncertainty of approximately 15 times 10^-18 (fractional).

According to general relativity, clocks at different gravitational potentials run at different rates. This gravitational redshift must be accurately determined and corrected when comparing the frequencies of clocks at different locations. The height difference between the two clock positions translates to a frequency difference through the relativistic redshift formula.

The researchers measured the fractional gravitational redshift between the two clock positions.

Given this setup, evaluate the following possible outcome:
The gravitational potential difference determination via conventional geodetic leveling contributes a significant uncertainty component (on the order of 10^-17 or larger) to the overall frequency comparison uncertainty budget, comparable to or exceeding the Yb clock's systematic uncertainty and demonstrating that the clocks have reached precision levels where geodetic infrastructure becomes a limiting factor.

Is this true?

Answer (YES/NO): NO